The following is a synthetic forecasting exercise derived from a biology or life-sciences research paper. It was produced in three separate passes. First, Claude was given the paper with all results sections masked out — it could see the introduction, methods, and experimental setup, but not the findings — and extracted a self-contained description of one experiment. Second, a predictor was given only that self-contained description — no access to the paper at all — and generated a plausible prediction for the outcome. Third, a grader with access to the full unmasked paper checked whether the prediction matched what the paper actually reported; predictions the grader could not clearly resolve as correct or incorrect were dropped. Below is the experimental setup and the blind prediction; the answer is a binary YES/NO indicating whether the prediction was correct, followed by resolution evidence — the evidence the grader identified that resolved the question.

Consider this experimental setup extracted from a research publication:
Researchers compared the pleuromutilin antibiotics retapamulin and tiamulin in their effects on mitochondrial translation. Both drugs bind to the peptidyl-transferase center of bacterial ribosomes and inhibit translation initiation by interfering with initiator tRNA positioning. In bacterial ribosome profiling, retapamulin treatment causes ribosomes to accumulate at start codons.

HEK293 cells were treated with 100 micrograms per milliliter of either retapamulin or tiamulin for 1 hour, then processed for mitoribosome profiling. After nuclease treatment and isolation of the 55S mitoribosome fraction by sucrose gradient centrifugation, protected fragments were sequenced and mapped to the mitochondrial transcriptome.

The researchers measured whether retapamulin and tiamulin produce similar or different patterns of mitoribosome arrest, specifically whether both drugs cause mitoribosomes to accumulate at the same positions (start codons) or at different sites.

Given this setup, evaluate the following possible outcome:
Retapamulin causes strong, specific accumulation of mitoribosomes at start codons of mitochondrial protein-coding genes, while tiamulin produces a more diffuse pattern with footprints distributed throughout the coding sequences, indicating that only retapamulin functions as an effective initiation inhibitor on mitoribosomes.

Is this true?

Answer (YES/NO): NO